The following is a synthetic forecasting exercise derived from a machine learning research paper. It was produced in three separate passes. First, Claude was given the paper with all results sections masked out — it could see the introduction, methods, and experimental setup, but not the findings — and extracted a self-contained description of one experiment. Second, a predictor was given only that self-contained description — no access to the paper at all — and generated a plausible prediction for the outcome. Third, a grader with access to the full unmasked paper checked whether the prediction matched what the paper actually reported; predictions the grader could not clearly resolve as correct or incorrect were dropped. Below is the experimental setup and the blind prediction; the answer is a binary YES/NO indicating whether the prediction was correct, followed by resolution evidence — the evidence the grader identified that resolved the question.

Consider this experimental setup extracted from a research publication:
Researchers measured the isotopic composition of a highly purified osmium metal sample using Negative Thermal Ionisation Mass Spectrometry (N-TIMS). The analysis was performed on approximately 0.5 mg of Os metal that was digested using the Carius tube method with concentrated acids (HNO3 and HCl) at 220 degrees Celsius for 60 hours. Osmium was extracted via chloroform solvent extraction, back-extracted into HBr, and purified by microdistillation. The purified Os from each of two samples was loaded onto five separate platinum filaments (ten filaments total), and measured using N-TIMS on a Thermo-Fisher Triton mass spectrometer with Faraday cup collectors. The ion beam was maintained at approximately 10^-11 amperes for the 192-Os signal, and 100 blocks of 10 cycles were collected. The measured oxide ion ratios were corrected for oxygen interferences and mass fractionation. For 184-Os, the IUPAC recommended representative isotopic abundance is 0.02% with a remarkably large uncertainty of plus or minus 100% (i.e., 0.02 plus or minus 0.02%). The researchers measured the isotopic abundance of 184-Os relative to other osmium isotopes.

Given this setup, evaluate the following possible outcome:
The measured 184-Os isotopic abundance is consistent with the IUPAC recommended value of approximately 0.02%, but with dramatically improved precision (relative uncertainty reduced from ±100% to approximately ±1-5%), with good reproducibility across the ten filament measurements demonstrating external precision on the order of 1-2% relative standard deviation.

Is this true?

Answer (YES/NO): NO